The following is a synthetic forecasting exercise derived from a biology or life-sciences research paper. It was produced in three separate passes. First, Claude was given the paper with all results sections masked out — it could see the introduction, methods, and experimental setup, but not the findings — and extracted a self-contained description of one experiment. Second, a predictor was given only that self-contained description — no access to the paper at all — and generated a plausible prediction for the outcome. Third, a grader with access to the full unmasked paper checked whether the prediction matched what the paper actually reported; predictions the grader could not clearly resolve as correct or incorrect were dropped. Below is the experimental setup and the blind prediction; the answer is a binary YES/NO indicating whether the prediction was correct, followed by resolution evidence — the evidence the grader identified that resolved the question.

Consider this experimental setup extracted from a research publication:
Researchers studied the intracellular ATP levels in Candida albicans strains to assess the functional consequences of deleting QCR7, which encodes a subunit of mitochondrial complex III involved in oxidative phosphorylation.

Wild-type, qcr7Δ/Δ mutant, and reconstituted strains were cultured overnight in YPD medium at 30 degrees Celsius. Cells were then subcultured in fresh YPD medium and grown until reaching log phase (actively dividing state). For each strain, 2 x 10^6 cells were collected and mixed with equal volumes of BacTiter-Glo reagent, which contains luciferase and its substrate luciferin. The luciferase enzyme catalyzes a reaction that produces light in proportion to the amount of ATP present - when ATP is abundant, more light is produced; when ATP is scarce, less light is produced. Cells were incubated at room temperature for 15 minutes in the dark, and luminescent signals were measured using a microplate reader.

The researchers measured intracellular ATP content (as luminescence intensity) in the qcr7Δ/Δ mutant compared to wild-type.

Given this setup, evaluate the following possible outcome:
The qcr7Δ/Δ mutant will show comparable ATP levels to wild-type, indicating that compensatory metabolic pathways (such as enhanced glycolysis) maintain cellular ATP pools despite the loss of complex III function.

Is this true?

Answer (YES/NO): NO